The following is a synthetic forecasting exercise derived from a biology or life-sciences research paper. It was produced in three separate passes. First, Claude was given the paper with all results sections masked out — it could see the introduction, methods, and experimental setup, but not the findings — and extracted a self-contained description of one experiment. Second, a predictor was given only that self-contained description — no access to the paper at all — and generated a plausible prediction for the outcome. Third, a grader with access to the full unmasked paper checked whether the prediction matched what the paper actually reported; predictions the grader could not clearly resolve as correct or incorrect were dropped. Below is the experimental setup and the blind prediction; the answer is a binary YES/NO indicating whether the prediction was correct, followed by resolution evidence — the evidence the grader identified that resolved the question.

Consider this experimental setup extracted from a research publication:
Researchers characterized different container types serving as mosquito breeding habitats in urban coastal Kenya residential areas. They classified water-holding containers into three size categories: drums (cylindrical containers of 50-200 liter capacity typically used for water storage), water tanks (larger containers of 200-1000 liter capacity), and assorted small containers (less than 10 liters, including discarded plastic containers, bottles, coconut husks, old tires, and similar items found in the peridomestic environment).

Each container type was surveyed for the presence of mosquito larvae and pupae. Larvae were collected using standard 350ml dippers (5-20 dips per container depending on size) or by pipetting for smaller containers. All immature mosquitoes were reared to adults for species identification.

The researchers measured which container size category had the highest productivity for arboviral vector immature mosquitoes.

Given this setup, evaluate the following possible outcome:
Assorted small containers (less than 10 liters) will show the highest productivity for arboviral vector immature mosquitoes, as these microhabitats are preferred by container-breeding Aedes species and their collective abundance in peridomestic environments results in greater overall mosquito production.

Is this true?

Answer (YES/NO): NO